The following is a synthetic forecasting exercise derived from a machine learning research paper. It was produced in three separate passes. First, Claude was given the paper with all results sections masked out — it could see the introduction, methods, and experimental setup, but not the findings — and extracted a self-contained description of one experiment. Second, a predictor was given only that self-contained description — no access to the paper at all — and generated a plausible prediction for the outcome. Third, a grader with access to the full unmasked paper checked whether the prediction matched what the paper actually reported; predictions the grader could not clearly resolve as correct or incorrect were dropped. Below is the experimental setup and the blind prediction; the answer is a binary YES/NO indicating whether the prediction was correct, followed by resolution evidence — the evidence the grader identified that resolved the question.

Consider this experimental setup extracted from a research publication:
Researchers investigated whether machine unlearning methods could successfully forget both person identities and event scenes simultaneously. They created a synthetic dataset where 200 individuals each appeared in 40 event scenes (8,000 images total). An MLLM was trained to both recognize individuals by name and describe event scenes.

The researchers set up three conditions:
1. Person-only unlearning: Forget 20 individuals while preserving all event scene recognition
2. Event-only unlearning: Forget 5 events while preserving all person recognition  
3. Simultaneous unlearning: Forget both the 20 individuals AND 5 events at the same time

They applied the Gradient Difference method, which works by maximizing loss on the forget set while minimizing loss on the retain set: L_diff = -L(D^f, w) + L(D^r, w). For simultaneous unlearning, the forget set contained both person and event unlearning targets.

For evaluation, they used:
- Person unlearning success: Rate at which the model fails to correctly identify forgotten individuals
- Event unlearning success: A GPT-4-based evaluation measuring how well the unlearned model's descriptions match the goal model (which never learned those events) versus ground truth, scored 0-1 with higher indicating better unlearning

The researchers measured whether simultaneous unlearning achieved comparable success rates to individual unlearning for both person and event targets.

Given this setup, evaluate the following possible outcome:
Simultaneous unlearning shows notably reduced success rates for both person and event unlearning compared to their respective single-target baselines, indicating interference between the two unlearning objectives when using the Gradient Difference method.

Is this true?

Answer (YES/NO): YES